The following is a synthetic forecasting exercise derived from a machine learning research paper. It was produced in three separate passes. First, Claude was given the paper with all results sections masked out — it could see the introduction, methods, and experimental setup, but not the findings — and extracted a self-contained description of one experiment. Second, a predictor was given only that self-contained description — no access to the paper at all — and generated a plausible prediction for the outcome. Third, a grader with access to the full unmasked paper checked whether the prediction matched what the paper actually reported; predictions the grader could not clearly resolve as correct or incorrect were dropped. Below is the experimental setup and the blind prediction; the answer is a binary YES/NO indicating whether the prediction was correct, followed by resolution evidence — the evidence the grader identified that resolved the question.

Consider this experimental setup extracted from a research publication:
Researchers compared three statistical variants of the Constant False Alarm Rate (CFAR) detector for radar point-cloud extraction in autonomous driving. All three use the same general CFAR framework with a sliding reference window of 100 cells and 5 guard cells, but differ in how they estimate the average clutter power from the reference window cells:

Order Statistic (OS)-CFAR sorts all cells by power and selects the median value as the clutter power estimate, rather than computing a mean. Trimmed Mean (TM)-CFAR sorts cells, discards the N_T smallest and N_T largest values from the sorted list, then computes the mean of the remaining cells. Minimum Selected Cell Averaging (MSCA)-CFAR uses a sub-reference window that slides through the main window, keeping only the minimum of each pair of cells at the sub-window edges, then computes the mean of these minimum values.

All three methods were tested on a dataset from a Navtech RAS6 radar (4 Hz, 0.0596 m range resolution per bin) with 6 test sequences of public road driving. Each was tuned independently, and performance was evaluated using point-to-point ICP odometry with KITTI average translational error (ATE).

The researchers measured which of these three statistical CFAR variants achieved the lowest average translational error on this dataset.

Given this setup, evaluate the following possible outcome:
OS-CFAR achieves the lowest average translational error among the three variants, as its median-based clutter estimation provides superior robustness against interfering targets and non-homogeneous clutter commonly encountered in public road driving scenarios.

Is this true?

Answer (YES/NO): YES